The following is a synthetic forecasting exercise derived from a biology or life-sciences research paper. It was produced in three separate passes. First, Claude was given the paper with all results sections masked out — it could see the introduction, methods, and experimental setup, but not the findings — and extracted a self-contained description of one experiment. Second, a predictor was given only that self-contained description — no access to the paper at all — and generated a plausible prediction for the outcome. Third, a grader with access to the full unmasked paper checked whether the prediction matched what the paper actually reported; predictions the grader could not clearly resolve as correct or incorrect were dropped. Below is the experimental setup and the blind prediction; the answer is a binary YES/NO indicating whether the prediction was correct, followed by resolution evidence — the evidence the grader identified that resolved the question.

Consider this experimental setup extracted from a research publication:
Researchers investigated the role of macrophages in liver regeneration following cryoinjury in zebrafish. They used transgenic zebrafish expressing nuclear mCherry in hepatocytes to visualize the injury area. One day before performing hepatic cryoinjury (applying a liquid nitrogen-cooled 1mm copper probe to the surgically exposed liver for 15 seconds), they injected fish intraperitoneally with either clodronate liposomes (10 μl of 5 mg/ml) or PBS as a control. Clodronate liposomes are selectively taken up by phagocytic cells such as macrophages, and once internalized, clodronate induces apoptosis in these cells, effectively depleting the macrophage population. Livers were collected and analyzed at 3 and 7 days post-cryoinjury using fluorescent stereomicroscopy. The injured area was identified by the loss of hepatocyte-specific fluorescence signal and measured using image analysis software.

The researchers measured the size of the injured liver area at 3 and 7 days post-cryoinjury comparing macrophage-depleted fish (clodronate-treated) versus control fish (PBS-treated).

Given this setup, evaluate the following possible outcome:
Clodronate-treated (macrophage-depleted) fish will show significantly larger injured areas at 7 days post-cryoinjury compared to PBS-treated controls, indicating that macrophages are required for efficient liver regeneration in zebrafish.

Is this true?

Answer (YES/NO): NO